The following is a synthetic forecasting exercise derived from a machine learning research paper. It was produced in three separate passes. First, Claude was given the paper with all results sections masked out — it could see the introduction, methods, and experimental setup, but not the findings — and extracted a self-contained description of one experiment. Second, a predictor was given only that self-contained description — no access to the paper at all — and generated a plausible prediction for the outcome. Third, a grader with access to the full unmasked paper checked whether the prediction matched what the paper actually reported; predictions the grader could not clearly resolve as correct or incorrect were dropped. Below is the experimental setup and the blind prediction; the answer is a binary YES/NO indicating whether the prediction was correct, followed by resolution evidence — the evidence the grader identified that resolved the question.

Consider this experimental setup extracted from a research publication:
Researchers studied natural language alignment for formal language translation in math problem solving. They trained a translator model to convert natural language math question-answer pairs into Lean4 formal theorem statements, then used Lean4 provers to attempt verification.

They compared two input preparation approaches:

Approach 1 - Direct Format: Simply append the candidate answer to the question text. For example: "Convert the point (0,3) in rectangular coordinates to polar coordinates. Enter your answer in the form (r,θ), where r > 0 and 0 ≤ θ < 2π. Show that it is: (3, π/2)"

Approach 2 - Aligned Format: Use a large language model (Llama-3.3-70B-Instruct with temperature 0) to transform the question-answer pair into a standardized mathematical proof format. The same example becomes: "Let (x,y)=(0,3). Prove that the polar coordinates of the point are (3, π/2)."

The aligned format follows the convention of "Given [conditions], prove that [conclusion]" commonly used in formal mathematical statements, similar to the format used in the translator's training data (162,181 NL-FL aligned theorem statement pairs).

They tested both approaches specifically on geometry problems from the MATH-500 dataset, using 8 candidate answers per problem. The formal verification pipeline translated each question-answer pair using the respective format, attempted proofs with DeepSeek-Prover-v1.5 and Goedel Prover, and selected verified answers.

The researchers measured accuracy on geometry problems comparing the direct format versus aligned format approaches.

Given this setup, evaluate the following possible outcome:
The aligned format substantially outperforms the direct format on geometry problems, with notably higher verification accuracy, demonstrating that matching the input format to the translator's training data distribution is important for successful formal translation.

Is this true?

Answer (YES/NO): NO